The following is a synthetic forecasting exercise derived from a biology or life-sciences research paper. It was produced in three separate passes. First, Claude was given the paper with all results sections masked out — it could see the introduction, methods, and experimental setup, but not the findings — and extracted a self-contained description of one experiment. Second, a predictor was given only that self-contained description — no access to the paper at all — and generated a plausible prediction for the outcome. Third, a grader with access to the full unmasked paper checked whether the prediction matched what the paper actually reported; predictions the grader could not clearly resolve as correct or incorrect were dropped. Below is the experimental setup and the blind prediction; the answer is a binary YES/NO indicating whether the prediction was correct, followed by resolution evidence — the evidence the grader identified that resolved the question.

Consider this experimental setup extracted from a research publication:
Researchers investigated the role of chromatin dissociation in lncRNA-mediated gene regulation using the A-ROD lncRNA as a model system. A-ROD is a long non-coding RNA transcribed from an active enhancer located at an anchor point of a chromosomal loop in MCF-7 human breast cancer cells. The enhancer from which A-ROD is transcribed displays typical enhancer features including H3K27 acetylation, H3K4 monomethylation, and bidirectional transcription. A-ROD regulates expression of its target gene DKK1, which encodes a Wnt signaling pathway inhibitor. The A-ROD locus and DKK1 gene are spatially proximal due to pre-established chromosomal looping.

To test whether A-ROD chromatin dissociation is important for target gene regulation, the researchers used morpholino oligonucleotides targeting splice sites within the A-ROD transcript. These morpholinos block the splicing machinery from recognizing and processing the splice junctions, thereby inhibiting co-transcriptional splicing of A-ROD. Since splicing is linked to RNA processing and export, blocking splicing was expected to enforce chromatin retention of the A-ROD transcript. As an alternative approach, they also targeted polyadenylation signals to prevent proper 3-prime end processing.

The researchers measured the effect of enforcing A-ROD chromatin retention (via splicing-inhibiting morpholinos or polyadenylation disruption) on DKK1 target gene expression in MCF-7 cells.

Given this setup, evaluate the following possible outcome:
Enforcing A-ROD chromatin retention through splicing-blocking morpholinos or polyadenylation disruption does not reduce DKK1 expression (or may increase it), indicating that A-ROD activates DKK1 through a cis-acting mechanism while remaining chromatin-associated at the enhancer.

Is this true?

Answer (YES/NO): NO